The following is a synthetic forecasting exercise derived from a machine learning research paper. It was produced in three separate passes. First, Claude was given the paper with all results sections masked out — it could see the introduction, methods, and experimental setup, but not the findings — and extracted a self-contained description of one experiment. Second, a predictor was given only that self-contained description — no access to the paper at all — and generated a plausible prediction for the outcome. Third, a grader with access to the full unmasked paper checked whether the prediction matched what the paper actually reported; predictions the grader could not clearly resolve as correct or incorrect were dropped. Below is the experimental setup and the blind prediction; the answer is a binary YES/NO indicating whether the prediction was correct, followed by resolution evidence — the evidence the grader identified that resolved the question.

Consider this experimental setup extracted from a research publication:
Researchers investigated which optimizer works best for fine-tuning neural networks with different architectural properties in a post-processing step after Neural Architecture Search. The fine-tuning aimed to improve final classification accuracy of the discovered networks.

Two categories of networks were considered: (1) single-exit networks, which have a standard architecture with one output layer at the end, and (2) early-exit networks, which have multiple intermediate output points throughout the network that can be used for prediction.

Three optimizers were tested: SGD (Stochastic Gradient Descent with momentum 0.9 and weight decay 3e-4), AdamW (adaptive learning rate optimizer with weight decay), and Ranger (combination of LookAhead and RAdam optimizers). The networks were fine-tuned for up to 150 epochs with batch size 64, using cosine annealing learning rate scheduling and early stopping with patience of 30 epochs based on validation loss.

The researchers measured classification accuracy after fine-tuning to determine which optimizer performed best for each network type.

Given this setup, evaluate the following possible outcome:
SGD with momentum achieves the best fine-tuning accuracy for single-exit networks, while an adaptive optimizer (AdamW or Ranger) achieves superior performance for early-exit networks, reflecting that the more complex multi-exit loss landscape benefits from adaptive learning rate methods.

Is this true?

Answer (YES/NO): YES